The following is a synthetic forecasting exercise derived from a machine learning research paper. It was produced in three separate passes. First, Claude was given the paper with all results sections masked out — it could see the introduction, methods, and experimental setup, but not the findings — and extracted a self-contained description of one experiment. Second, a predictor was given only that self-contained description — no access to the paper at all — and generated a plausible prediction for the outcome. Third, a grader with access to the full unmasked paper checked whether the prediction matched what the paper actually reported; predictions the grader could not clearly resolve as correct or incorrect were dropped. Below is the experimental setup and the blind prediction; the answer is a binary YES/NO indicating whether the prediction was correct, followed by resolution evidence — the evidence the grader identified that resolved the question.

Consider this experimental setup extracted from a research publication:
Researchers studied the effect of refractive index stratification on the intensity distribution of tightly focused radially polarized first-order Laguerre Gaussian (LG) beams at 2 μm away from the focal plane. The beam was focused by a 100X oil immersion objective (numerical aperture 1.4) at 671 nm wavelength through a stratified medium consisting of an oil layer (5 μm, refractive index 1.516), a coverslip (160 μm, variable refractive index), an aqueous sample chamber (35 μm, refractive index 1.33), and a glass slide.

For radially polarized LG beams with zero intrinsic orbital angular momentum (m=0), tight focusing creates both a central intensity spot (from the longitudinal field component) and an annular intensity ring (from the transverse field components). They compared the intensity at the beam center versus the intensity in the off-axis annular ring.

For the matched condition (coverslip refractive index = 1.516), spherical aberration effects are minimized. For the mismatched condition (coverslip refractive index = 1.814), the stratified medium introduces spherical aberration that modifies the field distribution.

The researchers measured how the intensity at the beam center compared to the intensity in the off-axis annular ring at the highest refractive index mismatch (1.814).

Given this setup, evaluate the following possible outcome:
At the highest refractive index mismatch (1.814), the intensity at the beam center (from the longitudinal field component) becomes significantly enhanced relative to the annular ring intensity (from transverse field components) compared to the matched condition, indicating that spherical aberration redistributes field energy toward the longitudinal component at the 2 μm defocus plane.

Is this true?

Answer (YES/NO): NO